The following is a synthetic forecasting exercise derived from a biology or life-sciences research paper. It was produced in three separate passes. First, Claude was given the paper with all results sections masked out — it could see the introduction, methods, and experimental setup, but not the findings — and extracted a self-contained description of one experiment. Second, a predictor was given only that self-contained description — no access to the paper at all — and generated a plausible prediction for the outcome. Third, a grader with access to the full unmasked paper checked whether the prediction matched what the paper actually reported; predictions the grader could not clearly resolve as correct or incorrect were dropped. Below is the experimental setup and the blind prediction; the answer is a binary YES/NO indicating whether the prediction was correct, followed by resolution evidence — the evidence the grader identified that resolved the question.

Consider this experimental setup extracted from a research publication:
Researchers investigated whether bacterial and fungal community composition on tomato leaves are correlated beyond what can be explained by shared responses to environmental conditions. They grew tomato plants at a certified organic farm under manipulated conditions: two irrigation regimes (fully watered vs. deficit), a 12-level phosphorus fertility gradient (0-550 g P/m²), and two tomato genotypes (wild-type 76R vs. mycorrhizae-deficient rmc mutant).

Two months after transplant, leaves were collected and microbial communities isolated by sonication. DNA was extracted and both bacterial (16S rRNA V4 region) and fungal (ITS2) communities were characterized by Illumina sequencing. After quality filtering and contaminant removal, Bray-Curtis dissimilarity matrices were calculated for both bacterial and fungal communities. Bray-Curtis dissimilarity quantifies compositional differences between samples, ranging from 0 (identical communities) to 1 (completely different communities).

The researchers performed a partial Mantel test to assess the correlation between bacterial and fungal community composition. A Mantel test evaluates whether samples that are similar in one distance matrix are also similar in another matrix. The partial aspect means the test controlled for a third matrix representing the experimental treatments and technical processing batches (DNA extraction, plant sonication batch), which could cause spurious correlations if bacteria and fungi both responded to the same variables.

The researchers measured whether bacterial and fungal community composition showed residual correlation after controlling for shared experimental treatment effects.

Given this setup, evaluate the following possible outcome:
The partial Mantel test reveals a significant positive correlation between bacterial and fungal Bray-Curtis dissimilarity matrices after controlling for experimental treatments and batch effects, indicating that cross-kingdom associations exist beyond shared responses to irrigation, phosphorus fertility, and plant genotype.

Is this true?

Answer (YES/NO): YES